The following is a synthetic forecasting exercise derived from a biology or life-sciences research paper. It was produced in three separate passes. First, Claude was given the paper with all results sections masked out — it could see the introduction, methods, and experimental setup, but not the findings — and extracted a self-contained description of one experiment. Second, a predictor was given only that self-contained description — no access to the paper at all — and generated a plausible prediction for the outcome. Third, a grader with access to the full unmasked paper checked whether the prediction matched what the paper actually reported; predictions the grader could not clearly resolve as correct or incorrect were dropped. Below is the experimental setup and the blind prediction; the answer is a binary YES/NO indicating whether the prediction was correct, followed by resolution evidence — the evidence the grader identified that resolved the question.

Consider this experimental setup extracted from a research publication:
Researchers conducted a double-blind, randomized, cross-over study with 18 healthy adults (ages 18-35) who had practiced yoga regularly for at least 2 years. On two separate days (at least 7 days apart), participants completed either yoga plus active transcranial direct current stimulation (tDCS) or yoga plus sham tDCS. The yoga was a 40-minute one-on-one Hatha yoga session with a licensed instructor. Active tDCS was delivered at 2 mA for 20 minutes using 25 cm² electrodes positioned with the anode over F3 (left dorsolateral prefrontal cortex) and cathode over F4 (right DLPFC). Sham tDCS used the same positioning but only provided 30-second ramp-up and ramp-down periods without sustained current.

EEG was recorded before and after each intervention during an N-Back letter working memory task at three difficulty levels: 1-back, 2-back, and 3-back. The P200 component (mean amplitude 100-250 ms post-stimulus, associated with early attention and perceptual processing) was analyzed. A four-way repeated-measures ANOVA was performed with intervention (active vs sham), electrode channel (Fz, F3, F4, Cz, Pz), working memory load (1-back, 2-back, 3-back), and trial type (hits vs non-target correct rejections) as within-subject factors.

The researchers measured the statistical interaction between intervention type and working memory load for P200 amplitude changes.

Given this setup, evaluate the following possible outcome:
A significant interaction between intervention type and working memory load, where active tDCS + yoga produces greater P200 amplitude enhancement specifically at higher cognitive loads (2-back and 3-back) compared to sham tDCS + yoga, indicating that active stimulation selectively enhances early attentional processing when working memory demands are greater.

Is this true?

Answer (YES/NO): NO